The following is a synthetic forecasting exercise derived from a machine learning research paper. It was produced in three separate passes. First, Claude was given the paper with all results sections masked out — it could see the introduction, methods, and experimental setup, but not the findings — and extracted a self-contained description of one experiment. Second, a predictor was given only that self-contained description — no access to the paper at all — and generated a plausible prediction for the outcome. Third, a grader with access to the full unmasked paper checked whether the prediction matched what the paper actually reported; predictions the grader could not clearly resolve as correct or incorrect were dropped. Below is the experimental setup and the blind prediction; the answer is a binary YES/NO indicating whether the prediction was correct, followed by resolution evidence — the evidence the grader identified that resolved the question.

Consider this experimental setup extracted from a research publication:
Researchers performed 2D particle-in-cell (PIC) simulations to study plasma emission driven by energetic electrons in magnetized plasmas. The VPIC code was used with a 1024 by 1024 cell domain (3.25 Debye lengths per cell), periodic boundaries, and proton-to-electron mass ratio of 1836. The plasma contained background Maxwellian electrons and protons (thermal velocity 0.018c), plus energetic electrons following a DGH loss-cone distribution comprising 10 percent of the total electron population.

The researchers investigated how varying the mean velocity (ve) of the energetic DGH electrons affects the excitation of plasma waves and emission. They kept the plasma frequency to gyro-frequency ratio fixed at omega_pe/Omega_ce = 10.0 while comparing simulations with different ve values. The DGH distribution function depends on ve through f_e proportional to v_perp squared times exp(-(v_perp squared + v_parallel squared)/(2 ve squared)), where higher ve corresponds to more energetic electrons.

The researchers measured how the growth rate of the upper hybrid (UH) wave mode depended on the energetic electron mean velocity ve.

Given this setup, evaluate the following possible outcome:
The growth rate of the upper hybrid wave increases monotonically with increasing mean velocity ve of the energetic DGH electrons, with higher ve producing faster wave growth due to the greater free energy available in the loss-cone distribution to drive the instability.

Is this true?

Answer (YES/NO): NO